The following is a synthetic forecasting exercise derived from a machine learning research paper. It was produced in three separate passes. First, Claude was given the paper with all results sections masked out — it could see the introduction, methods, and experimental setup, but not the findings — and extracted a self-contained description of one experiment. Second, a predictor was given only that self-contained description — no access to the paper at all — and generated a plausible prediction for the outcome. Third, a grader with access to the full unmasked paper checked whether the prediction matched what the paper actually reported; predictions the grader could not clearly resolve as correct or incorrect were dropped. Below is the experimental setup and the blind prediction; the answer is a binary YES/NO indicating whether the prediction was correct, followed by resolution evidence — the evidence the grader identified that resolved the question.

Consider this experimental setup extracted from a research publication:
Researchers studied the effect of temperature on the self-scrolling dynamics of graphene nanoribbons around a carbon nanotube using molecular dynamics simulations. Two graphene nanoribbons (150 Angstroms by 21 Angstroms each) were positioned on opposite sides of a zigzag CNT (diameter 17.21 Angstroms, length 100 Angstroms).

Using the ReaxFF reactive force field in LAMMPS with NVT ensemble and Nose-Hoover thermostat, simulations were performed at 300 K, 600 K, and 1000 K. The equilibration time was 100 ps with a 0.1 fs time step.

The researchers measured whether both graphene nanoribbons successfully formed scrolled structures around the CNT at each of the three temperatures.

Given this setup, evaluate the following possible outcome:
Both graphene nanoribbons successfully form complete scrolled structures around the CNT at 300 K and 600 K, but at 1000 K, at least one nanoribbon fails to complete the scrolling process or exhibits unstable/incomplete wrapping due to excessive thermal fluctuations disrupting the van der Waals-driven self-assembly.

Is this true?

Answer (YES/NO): NO